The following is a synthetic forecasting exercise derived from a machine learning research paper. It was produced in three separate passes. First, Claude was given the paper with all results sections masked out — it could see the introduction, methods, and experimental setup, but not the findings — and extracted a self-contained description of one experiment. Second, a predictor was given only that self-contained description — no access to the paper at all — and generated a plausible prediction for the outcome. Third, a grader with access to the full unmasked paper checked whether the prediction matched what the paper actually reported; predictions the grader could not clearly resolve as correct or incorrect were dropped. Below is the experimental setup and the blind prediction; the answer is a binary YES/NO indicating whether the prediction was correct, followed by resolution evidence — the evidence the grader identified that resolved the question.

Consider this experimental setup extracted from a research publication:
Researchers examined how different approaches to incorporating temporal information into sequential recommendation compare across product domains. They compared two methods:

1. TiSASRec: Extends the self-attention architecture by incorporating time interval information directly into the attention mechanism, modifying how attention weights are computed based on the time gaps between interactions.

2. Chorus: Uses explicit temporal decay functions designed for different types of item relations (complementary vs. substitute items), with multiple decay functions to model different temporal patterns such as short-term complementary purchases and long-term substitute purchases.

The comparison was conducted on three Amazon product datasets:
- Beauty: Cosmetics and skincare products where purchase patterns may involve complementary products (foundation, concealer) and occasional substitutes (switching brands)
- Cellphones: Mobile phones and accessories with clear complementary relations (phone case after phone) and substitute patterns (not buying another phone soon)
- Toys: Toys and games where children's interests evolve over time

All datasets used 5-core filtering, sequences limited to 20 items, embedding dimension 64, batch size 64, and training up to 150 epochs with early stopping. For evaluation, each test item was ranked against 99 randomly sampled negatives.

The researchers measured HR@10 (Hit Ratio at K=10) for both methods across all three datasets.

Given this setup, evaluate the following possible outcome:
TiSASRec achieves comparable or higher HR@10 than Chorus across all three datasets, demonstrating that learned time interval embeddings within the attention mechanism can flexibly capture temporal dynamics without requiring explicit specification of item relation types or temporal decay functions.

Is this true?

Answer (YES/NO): NO